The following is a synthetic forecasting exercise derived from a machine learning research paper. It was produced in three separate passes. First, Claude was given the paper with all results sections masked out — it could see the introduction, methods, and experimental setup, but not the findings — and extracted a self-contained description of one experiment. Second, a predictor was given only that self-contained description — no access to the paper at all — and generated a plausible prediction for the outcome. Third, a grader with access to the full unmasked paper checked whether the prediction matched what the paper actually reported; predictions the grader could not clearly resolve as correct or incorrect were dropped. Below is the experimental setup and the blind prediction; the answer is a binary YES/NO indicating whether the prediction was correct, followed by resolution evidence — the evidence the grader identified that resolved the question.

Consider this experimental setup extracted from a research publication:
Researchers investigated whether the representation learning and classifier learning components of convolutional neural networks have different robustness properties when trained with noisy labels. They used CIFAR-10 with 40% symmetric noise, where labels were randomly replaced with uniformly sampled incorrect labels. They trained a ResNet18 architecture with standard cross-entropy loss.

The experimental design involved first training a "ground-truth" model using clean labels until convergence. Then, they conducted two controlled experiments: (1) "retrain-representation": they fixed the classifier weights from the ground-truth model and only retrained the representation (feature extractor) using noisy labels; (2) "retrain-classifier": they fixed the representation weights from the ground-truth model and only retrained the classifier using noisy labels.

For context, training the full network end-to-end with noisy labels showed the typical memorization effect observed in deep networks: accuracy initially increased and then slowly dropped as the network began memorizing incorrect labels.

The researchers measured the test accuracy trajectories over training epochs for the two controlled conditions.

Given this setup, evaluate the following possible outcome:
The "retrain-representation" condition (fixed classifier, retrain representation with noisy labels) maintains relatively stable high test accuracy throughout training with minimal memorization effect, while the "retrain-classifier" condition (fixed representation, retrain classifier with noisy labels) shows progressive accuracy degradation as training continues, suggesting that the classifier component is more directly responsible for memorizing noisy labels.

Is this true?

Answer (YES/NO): NO